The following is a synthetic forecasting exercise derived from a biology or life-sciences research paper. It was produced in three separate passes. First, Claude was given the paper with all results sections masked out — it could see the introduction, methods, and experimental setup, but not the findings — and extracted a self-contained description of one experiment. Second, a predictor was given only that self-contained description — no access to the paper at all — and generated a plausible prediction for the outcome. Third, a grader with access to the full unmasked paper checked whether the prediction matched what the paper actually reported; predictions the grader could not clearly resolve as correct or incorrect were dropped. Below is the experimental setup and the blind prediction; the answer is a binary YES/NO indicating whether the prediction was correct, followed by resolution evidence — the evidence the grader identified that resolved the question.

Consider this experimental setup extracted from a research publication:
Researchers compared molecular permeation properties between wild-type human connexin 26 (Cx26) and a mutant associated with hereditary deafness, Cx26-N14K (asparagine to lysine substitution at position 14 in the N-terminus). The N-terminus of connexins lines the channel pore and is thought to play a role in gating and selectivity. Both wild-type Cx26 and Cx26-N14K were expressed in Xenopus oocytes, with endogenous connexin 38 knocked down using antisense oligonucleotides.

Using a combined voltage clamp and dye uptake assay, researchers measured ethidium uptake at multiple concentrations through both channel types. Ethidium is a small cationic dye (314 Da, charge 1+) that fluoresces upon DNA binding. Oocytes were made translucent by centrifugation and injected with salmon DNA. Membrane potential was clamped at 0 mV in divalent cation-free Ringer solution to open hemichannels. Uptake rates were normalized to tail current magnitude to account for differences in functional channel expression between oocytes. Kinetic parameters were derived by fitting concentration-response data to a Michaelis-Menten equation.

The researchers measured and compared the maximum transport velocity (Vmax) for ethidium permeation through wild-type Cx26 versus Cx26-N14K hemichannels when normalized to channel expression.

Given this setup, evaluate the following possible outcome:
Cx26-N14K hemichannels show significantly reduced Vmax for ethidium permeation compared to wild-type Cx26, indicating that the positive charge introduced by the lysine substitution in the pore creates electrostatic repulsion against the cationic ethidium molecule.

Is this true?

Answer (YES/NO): NO